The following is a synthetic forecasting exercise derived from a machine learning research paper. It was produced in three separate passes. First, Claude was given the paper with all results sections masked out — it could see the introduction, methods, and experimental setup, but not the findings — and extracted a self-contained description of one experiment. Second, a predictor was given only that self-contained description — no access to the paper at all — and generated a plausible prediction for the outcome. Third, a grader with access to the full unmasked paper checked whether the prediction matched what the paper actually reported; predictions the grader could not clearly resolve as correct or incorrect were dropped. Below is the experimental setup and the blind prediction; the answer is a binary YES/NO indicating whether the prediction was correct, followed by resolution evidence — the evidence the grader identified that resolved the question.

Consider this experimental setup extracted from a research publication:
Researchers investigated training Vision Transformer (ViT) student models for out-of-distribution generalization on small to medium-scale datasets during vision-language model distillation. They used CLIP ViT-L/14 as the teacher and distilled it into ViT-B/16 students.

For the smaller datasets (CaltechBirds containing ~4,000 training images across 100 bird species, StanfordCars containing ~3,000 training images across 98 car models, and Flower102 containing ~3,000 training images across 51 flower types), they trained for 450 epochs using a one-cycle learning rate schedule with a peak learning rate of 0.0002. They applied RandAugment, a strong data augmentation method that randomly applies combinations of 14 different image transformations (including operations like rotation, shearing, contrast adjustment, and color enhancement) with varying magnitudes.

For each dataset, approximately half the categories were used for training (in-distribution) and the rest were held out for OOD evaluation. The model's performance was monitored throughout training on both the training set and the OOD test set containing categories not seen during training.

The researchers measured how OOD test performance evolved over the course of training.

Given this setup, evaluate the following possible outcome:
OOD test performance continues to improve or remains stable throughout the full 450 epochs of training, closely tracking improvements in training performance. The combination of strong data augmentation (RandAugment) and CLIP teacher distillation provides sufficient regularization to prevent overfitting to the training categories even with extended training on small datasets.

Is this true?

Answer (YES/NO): NO